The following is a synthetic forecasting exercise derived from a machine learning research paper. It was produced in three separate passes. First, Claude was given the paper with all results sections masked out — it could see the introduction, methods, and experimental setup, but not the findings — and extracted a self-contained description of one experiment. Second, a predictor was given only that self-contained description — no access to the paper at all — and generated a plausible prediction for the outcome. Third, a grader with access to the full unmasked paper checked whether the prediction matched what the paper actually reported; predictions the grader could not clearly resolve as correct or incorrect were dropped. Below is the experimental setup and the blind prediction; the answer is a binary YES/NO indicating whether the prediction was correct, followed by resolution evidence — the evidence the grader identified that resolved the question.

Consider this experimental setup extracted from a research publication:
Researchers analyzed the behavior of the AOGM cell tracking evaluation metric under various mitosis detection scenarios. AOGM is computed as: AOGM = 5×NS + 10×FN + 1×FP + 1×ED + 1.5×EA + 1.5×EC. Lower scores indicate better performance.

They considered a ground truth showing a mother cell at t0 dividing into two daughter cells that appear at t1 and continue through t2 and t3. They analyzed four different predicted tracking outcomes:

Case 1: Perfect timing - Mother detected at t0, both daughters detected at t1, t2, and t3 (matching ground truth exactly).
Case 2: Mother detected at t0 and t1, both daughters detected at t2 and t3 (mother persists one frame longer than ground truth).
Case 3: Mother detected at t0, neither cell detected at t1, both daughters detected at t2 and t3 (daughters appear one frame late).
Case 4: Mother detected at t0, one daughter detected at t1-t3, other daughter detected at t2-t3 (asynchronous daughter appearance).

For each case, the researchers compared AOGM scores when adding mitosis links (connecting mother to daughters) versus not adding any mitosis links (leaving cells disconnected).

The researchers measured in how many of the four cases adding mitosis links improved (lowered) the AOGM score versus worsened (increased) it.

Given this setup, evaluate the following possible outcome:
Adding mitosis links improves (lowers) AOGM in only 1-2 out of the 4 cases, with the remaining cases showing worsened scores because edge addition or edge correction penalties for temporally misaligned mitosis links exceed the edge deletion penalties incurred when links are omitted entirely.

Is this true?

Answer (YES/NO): YES